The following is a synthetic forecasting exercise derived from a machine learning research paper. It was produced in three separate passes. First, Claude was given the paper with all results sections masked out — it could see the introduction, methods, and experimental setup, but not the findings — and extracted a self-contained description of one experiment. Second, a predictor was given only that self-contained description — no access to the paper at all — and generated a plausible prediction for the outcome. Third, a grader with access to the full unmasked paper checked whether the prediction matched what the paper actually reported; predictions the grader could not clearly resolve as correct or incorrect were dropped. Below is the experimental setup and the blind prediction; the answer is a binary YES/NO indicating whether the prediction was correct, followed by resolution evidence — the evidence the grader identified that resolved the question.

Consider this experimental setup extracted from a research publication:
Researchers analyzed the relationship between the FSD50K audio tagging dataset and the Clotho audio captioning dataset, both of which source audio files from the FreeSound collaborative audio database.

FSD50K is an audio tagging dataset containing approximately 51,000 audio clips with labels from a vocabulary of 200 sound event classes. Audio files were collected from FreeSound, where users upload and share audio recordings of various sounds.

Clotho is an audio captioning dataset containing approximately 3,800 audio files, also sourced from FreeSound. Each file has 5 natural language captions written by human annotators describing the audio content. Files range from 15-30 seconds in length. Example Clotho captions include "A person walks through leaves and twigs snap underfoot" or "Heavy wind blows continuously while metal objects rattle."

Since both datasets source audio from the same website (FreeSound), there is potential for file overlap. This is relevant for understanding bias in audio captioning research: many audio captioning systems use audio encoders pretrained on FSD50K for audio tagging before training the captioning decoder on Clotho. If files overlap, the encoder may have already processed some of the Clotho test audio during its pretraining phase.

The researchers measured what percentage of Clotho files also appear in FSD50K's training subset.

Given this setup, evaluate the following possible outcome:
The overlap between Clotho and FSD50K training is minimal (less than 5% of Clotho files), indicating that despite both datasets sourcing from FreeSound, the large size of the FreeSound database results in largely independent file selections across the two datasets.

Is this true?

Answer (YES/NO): NO